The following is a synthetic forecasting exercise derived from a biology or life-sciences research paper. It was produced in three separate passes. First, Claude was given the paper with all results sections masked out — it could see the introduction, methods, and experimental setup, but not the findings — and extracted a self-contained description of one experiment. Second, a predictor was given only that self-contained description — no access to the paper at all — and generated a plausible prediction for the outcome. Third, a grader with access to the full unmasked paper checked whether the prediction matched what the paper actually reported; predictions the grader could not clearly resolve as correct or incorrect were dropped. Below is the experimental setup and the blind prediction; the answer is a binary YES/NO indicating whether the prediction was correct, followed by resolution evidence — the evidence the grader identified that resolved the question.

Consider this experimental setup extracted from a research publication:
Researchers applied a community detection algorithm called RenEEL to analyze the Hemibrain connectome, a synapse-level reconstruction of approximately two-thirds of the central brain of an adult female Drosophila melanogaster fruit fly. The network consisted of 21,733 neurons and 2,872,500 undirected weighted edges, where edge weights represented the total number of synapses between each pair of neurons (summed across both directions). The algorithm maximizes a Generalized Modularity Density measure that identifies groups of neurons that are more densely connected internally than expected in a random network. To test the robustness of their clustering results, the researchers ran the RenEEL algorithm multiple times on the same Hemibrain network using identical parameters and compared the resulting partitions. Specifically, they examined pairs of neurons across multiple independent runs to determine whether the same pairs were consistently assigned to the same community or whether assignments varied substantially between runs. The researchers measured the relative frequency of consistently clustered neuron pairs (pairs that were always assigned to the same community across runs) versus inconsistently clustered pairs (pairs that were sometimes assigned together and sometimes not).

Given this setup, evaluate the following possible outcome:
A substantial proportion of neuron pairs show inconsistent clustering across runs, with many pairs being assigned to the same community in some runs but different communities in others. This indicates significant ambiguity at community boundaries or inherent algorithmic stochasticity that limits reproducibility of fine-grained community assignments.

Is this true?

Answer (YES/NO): NO